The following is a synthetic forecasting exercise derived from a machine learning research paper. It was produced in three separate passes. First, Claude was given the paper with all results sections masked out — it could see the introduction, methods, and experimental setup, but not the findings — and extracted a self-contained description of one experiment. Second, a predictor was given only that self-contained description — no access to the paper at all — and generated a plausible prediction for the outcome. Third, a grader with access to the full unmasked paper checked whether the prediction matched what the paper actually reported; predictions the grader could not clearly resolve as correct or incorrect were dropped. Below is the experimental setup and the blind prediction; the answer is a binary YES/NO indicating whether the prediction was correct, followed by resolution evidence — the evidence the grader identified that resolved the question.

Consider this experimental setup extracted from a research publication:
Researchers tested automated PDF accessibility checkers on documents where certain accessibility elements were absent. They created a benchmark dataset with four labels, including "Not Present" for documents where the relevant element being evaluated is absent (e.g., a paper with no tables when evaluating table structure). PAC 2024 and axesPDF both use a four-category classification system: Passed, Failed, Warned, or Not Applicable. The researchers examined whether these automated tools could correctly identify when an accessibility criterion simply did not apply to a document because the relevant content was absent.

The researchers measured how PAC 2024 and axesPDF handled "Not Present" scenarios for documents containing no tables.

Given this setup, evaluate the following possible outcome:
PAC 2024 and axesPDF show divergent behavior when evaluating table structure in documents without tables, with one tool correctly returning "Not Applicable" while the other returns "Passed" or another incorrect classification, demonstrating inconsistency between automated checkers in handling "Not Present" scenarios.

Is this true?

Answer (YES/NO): NO